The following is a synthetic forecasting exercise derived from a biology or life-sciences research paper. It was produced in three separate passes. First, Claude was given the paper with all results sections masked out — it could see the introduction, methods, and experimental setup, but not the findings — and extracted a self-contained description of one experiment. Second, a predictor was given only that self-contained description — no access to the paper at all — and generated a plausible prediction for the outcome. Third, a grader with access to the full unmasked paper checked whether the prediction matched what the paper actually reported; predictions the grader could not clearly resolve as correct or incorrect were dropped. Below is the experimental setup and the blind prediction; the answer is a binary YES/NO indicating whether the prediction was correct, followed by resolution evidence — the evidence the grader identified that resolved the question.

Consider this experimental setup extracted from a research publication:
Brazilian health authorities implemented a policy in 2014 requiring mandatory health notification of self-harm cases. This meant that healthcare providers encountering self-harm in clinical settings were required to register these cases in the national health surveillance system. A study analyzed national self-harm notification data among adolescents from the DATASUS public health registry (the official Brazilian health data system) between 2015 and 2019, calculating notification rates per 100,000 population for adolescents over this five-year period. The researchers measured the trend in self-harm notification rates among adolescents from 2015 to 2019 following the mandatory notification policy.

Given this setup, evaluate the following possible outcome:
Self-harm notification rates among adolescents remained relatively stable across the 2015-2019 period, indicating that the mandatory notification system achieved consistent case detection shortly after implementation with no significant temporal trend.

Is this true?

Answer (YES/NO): NO